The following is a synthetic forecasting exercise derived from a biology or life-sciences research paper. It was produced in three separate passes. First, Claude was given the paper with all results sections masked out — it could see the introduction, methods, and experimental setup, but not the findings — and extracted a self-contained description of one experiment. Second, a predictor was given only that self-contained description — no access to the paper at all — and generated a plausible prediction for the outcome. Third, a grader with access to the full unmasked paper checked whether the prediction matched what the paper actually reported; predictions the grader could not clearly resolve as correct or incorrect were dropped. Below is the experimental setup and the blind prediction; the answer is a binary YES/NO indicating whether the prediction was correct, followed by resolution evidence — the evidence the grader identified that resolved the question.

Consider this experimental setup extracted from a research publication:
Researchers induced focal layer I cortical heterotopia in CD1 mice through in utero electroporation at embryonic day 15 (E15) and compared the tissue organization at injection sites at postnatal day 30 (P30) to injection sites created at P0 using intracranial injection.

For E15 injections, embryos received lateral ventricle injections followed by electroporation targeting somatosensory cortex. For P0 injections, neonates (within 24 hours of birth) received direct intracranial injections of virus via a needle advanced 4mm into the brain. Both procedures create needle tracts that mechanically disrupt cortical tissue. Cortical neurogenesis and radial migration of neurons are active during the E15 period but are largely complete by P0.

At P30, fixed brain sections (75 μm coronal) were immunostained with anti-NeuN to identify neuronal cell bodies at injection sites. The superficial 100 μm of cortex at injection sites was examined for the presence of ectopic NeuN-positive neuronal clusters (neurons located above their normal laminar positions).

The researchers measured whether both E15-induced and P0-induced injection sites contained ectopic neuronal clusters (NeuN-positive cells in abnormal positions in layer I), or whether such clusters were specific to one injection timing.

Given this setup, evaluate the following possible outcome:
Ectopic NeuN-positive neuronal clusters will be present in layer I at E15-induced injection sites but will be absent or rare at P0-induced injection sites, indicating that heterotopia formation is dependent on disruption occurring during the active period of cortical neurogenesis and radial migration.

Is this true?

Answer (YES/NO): NO